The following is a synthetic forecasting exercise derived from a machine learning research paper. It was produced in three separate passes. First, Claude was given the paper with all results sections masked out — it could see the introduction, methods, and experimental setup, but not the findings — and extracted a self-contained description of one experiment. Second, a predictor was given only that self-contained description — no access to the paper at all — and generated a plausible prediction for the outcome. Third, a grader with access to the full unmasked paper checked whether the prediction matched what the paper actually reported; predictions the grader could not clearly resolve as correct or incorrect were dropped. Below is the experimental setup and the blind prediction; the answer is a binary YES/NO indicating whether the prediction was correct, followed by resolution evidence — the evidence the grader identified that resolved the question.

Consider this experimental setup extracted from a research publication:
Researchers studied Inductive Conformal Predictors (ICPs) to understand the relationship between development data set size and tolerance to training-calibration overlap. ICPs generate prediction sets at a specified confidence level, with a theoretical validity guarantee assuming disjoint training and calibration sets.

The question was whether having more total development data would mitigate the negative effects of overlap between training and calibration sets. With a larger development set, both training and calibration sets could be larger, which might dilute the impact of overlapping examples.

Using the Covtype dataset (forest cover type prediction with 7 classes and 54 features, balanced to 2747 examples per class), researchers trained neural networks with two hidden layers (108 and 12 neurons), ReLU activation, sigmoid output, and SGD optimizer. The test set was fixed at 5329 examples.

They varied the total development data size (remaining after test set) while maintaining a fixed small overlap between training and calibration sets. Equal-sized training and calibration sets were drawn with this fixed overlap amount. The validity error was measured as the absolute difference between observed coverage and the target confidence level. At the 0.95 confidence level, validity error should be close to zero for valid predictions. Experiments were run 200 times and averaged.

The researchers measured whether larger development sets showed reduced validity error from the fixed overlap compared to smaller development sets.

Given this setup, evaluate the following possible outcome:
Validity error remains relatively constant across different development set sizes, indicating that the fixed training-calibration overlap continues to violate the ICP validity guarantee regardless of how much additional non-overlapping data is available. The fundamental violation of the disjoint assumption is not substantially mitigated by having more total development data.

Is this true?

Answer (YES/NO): NO